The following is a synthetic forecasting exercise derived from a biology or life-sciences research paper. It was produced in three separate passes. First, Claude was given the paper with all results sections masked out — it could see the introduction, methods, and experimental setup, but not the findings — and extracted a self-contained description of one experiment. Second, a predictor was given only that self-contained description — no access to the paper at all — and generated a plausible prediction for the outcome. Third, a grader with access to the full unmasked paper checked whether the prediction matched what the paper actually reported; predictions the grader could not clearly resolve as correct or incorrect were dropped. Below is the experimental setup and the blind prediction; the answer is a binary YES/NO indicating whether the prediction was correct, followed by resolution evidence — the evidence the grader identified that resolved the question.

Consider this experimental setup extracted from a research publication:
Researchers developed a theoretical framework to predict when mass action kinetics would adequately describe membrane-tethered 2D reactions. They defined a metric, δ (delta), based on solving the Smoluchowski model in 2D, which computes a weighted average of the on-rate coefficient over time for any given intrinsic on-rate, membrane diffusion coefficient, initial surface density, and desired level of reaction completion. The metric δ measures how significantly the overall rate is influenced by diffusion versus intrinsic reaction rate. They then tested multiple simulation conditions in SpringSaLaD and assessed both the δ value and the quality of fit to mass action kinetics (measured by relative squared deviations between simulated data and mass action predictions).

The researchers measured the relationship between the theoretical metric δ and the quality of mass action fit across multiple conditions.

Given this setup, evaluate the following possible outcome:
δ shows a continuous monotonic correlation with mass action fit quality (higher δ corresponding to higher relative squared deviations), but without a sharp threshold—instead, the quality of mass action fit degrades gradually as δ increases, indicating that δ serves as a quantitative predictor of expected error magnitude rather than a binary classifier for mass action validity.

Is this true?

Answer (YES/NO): NO